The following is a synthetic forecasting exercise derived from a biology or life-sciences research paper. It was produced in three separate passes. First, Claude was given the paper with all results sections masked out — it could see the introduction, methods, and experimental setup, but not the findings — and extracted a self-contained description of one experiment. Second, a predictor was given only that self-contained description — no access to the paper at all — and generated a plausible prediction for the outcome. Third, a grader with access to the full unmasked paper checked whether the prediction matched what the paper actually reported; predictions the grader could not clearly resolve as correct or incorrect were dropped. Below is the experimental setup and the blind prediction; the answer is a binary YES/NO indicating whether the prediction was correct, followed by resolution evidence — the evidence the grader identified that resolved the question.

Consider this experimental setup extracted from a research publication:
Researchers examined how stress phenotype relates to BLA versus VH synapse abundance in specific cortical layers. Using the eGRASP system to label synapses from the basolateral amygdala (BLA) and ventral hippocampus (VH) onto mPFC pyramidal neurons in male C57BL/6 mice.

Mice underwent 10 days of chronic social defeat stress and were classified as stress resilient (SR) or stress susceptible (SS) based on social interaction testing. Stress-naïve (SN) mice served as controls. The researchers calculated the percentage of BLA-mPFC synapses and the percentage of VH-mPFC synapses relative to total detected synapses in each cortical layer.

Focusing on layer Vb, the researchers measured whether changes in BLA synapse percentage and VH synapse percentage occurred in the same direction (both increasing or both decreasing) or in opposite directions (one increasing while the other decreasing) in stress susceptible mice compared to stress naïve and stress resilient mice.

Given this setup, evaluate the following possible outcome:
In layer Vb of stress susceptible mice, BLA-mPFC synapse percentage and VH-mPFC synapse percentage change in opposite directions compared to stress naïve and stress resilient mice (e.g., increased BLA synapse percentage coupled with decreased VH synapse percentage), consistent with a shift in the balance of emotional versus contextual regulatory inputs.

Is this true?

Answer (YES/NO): YES